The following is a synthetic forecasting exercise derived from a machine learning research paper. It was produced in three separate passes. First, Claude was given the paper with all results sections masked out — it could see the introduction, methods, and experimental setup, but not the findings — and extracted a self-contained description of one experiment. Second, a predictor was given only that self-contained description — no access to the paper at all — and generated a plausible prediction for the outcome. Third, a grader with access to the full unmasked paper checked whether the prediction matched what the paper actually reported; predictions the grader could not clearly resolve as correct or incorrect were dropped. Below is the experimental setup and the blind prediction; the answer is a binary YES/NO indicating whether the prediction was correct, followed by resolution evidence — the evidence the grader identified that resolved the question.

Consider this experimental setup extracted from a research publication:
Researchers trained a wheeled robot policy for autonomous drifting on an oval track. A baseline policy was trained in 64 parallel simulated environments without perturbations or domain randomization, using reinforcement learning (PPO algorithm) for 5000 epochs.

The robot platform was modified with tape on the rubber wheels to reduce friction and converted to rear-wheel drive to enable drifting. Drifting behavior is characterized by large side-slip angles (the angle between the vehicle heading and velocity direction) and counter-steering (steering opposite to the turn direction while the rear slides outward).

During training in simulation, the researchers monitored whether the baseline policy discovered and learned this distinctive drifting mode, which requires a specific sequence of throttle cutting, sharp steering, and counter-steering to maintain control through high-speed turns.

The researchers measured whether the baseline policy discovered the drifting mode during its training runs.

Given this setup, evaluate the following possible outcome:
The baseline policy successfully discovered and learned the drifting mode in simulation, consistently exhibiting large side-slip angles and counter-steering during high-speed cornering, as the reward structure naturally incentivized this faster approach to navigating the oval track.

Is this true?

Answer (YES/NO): NO